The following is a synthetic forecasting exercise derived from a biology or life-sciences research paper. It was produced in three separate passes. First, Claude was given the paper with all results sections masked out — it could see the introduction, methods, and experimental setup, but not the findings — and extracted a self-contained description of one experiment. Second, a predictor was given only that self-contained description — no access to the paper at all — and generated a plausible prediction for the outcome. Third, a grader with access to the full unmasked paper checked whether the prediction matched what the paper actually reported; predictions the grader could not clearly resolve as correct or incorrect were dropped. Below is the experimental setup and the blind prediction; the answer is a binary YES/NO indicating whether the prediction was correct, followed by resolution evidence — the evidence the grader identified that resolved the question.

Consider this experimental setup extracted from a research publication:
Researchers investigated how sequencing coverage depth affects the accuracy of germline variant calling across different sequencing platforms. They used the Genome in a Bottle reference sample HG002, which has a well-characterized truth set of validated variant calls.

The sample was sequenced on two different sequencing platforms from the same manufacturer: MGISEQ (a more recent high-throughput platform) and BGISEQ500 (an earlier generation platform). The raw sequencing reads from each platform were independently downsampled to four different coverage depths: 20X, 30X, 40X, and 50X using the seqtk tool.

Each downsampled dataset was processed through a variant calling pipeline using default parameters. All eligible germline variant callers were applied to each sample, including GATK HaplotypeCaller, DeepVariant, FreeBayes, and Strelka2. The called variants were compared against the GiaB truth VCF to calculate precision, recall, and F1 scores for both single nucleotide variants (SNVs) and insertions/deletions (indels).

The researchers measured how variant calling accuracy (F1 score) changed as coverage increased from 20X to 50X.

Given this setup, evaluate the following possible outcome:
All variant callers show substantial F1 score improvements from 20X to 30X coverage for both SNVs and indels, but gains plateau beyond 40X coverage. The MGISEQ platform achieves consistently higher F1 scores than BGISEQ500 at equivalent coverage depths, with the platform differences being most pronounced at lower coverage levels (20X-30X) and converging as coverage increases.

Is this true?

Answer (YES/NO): NO